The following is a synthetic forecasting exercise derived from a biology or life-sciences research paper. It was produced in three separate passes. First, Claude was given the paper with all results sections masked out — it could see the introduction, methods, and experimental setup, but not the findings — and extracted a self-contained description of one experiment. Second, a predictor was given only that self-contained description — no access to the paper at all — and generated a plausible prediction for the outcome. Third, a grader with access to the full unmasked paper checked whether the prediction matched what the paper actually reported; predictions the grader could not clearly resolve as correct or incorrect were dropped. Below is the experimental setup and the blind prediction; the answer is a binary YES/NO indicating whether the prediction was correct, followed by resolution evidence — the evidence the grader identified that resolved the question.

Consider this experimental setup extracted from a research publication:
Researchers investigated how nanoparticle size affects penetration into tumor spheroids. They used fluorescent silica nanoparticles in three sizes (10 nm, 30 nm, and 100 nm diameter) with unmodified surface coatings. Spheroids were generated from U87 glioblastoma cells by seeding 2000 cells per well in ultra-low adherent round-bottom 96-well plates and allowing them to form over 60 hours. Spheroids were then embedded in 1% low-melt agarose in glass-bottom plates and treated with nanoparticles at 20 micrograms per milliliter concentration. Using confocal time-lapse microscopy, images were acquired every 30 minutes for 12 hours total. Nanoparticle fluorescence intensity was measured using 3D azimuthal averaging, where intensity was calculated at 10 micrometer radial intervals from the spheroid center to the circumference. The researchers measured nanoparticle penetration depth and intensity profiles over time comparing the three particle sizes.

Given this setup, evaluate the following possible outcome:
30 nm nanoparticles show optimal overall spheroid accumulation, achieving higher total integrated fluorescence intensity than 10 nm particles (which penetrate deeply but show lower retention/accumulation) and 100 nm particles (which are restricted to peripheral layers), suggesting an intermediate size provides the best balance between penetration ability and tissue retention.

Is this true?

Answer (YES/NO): NO